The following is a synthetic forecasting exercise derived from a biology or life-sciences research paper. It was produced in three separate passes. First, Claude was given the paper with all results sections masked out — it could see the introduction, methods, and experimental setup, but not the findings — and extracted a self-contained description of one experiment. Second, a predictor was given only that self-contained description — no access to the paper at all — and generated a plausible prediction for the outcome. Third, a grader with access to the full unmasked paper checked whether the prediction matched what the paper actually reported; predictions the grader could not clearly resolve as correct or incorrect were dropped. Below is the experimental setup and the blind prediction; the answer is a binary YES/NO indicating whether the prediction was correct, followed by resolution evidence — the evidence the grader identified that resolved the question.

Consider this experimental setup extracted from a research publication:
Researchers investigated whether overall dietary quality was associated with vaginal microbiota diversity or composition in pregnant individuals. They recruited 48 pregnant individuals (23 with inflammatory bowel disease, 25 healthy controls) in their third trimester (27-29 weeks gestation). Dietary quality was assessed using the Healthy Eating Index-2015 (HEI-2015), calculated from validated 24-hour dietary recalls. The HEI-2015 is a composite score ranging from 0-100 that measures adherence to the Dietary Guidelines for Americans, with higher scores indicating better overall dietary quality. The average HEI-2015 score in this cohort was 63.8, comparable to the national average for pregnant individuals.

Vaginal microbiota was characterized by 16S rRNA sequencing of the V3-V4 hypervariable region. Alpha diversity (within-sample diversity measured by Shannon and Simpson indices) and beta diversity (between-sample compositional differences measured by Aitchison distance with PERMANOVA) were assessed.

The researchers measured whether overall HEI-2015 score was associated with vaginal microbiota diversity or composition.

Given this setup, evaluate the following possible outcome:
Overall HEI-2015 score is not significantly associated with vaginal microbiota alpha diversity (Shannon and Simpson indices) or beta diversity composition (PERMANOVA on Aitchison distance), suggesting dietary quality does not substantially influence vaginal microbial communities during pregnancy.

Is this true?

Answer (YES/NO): YES